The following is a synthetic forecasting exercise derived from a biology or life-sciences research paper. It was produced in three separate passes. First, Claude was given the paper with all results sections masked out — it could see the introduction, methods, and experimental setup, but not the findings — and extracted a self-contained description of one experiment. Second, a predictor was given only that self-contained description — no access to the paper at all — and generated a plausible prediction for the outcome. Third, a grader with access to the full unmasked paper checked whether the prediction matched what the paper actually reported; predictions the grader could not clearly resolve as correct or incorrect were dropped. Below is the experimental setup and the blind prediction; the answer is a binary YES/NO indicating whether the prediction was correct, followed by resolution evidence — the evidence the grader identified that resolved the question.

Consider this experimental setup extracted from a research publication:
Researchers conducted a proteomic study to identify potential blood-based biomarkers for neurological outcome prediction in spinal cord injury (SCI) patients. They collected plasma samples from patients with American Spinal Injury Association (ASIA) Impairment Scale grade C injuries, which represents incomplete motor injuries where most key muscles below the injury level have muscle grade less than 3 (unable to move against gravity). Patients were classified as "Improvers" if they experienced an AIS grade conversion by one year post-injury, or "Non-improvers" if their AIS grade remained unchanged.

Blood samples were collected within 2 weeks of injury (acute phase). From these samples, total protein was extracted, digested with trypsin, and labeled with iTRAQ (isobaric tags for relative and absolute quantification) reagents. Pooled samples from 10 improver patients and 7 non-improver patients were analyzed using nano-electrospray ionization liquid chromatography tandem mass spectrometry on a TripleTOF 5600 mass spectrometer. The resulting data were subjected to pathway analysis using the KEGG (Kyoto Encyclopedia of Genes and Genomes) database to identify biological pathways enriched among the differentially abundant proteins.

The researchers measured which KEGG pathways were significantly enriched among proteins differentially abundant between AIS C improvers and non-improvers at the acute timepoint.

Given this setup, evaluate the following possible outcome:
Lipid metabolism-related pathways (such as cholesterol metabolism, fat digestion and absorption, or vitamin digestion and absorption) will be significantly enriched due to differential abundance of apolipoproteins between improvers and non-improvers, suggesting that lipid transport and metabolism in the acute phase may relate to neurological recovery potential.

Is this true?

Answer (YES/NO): NO